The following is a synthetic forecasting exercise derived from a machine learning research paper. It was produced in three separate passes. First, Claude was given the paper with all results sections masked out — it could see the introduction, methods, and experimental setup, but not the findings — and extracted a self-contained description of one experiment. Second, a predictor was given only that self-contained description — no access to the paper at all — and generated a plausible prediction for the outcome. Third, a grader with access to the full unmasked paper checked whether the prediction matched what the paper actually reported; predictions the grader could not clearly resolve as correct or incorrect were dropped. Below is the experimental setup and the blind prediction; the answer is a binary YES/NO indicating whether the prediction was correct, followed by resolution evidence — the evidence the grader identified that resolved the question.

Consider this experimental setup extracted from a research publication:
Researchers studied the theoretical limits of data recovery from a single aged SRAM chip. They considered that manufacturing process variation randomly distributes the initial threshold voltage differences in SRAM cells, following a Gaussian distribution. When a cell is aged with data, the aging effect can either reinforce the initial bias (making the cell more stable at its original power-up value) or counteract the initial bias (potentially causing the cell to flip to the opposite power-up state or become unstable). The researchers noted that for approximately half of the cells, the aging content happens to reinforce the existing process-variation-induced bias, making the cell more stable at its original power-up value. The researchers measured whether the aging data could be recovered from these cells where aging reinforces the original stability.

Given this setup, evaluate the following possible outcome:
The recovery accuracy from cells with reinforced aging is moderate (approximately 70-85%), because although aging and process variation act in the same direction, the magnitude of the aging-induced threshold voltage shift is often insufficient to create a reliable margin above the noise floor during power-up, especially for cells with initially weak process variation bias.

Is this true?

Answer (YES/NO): NO